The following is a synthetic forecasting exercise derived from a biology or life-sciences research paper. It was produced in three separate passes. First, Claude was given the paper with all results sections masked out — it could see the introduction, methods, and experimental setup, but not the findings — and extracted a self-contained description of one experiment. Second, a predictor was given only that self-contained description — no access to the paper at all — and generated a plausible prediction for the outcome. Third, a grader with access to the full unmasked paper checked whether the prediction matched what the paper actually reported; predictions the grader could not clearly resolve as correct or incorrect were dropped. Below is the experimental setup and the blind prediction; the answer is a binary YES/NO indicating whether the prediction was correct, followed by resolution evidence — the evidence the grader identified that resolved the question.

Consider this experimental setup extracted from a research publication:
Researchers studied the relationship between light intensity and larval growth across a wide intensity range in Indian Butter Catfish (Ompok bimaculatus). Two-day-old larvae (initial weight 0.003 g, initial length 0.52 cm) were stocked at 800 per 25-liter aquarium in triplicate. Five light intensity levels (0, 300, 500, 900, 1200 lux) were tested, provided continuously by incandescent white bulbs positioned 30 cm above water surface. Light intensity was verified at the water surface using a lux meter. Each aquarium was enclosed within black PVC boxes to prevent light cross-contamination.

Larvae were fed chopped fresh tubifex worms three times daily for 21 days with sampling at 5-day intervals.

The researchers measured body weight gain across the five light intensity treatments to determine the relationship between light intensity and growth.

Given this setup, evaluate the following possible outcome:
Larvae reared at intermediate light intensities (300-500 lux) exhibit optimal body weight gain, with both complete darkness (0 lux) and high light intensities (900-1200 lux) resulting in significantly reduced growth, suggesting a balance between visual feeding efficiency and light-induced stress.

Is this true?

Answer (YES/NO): NO